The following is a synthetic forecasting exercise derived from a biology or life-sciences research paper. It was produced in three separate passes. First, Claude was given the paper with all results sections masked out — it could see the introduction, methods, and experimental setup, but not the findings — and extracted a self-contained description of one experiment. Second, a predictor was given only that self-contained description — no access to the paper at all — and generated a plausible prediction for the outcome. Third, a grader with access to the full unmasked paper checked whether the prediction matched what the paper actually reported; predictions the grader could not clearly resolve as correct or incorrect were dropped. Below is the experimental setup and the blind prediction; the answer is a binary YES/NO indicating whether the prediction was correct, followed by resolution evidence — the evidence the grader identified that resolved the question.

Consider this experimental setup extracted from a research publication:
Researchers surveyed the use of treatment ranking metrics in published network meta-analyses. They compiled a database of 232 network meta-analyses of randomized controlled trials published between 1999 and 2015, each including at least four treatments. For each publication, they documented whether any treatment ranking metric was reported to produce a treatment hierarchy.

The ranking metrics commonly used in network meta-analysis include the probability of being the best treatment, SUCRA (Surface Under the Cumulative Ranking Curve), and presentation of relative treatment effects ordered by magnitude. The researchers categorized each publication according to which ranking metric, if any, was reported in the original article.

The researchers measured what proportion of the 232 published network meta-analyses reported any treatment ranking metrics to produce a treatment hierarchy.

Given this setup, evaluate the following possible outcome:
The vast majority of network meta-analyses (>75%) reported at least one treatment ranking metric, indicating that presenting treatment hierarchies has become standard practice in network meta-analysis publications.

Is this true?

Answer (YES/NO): NO